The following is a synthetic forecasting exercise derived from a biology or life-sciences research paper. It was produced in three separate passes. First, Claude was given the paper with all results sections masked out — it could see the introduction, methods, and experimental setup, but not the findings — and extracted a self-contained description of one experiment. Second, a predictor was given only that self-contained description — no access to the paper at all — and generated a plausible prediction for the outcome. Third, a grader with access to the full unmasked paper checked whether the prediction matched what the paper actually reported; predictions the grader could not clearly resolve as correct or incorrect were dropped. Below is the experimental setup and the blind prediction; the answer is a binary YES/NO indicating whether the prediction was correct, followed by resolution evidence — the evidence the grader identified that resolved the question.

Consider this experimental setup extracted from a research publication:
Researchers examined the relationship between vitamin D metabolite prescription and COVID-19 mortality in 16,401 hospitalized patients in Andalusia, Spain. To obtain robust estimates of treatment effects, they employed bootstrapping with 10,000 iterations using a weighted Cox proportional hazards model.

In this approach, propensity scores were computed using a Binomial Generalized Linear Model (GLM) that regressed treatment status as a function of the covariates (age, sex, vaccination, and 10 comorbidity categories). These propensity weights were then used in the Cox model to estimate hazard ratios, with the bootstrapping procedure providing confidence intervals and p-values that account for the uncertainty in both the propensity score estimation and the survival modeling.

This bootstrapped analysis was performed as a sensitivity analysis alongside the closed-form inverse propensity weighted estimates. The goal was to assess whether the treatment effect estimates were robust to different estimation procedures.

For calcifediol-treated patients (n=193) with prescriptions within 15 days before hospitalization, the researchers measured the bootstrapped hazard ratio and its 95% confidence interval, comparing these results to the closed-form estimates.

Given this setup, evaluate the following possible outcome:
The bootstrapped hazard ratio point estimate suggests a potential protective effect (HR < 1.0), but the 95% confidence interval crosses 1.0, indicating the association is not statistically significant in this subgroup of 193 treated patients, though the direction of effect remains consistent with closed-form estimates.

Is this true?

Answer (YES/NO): NO